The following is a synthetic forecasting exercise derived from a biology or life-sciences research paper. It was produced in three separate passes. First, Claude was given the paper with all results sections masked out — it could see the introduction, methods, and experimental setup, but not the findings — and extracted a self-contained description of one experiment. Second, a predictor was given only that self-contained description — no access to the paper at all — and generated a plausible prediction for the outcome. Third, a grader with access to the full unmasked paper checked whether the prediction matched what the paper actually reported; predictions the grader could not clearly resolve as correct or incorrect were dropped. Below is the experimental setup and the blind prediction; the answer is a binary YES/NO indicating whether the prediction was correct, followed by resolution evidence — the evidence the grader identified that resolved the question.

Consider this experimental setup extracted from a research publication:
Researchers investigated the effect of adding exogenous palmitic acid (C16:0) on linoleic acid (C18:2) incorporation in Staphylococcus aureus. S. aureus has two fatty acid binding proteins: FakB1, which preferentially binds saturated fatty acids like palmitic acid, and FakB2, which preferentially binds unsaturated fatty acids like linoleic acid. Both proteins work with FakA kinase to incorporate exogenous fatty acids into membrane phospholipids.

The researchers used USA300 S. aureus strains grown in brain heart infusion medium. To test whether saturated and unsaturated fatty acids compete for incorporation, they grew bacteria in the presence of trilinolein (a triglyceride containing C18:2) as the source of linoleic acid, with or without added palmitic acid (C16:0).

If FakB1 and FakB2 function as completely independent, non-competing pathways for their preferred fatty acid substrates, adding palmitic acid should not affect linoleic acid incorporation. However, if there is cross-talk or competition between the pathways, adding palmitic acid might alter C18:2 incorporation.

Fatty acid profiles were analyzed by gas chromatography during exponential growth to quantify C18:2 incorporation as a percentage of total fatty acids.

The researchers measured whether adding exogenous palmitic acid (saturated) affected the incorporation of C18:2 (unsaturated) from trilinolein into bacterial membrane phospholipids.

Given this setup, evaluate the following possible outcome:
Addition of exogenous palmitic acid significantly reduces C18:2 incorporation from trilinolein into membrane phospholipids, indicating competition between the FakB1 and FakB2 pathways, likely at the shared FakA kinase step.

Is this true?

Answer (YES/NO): NO